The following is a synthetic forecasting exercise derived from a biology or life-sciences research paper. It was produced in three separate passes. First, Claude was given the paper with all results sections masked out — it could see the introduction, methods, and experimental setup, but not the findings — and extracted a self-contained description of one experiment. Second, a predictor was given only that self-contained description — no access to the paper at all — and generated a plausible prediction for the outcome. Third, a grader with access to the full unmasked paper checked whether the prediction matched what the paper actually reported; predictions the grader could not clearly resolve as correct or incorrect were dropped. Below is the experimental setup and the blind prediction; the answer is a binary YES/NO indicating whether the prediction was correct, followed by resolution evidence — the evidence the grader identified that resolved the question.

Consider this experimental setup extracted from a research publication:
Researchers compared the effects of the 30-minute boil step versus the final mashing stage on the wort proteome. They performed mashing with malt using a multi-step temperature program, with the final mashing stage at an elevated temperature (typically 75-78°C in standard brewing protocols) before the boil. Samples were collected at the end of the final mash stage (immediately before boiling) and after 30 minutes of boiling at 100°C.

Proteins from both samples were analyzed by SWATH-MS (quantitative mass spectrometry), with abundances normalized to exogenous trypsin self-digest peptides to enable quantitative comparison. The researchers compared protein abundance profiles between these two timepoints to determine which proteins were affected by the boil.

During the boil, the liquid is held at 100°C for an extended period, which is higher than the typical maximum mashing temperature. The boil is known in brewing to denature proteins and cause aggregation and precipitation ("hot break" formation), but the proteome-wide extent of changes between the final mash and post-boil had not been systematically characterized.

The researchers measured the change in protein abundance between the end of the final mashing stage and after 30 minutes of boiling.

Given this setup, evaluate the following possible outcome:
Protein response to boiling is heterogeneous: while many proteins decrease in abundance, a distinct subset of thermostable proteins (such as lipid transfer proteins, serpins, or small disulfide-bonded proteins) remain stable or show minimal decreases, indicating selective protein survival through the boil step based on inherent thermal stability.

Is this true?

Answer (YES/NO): YES